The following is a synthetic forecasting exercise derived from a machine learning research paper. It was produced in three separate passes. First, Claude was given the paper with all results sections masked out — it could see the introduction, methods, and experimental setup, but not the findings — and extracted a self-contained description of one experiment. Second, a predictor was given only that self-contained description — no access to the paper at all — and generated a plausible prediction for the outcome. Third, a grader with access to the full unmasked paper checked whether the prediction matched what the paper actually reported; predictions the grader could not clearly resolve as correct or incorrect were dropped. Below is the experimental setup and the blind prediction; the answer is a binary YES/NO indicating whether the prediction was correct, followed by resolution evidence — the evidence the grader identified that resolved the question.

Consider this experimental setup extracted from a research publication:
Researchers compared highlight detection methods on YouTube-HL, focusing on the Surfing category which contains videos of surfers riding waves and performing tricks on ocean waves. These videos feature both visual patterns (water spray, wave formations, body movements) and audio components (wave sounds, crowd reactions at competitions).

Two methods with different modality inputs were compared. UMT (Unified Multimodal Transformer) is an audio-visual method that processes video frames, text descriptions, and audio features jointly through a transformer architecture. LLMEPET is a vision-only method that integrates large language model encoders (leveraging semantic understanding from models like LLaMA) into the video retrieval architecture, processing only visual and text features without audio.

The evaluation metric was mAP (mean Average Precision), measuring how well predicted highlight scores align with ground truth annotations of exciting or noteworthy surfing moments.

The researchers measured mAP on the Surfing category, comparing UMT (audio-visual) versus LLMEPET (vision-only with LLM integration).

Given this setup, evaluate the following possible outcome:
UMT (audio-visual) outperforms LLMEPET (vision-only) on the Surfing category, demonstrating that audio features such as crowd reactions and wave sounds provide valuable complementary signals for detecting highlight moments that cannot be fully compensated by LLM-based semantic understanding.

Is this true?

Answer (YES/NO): YES